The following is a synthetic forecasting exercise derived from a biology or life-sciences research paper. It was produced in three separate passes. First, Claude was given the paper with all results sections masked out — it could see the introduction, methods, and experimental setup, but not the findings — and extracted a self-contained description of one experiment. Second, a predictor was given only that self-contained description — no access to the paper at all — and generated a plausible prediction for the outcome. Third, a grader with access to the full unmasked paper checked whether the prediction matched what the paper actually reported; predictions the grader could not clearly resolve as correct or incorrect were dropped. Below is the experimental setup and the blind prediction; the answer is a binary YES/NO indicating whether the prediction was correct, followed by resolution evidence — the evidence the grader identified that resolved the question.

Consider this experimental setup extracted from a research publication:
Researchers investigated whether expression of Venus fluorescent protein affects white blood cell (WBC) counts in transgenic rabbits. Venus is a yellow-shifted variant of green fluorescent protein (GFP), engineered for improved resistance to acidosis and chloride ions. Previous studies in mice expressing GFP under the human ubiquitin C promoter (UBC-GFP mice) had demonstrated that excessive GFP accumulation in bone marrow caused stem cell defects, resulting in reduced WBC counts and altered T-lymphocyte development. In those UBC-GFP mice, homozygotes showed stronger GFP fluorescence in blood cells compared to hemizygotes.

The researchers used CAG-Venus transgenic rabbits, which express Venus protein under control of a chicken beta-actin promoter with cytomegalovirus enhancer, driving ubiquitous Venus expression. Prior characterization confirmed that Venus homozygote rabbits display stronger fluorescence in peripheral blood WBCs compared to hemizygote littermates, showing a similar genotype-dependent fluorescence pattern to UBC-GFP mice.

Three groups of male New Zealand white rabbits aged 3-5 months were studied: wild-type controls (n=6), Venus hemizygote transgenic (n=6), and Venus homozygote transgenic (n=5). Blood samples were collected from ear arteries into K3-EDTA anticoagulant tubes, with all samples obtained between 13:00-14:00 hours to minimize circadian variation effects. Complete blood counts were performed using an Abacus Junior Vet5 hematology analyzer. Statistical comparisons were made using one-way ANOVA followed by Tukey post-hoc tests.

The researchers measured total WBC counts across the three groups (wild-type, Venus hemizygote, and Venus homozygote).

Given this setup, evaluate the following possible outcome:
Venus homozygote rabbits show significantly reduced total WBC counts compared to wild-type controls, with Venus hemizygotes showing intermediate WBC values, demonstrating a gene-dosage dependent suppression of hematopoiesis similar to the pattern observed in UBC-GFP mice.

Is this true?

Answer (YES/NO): NO